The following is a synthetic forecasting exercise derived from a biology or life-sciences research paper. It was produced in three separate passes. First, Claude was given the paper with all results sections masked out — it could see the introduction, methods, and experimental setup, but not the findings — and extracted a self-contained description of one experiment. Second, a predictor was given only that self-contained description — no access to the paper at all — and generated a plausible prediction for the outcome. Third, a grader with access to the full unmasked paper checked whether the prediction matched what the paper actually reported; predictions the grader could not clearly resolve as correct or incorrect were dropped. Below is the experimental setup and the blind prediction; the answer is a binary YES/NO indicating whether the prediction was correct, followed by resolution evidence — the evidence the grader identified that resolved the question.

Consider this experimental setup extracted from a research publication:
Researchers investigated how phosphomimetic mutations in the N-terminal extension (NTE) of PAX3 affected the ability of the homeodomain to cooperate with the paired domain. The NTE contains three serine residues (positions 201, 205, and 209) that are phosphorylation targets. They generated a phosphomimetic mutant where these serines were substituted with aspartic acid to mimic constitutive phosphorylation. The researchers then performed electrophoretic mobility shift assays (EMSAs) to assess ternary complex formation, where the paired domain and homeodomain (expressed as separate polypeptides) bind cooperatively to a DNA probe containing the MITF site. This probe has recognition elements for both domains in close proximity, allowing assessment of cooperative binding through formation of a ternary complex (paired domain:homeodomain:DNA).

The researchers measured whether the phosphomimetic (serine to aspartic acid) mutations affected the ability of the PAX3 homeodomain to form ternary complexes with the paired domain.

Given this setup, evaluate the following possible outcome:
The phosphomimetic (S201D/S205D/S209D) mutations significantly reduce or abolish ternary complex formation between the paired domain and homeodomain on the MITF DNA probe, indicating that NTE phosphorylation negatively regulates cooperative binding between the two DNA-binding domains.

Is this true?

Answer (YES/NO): YES